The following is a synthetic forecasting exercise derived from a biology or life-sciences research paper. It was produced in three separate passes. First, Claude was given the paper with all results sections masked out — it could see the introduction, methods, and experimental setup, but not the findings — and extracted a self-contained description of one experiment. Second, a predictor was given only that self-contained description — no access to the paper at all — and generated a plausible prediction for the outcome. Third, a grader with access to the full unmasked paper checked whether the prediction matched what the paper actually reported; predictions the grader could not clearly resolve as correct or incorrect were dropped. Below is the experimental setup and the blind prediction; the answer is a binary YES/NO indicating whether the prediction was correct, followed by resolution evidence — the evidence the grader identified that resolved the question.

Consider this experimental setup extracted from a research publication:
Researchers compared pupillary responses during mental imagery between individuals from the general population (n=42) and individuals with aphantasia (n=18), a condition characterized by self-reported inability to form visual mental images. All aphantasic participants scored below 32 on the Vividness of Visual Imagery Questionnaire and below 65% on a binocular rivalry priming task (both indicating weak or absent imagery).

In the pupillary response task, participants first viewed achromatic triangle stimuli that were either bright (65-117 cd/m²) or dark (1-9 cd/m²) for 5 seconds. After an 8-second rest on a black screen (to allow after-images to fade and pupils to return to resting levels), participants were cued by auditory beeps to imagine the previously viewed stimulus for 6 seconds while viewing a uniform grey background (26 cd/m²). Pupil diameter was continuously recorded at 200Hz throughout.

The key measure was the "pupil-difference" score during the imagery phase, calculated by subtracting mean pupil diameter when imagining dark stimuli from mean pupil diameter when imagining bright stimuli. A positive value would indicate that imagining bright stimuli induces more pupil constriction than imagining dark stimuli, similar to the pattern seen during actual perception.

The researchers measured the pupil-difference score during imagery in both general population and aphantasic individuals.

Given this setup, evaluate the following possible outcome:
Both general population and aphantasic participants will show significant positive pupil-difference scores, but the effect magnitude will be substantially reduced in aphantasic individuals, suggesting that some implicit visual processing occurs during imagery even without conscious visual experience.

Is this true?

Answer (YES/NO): NO